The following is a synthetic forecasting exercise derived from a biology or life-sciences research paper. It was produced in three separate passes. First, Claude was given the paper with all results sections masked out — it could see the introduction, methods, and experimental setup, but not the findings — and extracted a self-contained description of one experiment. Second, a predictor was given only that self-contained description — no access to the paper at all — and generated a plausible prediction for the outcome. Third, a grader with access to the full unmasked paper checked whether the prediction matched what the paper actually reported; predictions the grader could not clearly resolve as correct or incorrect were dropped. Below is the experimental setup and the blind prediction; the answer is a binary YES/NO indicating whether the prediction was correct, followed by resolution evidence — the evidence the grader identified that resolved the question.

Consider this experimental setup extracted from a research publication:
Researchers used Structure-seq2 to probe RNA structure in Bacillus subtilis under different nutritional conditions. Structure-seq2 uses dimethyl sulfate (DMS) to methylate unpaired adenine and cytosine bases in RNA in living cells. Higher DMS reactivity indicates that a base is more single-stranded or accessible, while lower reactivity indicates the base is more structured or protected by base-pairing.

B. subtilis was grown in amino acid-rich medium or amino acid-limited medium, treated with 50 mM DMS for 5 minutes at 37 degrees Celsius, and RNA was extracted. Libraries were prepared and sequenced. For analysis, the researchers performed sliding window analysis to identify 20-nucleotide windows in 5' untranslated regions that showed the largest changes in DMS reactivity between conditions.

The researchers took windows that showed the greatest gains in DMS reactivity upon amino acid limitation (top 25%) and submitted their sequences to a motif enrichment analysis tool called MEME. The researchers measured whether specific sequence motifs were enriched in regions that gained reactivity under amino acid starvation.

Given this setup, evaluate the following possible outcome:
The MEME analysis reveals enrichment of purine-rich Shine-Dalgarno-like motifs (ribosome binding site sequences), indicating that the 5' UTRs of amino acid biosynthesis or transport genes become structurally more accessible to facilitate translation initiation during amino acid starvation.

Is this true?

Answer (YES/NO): NO